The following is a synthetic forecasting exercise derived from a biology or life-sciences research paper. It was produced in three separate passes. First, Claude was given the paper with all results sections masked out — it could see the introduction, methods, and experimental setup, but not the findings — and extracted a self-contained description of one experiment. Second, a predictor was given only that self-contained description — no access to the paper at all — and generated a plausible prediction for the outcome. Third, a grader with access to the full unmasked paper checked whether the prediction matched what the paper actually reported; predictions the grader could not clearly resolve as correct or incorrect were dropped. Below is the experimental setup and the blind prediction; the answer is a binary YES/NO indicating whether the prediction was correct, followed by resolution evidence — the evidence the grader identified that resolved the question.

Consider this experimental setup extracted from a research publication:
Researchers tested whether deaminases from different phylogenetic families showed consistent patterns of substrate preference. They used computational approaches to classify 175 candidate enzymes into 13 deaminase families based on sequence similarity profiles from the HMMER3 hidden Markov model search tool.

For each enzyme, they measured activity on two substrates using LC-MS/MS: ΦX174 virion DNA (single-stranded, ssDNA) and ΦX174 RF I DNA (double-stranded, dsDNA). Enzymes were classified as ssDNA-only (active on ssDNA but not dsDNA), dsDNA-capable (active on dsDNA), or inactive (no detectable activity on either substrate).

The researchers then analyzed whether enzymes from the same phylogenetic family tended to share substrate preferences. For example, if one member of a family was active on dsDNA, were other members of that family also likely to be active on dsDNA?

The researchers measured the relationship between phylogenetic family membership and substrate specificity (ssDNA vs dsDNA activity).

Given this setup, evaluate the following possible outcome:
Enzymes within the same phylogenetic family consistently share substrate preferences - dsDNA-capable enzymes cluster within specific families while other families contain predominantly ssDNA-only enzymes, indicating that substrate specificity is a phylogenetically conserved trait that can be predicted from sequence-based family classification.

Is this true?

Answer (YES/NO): NO